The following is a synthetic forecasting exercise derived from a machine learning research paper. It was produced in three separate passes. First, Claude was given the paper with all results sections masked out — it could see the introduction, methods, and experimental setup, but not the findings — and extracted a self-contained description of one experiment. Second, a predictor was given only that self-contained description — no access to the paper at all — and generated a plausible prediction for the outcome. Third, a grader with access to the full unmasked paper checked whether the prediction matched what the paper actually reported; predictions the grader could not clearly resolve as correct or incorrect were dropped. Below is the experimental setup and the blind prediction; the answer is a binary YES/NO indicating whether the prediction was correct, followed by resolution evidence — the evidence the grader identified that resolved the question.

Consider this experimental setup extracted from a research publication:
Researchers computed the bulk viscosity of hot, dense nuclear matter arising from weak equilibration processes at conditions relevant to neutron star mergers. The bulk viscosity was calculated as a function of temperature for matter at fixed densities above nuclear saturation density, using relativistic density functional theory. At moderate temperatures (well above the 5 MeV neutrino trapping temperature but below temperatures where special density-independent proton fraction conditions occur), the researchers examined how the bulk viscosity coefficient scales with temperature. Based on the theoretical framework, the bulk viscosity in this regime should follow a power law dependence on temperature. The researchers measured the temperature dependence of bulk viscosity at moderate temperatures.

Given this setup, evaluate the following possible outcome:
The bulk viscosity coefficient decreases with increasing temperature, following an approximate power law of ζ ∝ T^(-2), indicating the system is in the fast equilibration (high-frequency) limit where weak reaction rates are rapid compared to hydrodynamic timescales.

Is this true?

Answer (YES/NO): YES